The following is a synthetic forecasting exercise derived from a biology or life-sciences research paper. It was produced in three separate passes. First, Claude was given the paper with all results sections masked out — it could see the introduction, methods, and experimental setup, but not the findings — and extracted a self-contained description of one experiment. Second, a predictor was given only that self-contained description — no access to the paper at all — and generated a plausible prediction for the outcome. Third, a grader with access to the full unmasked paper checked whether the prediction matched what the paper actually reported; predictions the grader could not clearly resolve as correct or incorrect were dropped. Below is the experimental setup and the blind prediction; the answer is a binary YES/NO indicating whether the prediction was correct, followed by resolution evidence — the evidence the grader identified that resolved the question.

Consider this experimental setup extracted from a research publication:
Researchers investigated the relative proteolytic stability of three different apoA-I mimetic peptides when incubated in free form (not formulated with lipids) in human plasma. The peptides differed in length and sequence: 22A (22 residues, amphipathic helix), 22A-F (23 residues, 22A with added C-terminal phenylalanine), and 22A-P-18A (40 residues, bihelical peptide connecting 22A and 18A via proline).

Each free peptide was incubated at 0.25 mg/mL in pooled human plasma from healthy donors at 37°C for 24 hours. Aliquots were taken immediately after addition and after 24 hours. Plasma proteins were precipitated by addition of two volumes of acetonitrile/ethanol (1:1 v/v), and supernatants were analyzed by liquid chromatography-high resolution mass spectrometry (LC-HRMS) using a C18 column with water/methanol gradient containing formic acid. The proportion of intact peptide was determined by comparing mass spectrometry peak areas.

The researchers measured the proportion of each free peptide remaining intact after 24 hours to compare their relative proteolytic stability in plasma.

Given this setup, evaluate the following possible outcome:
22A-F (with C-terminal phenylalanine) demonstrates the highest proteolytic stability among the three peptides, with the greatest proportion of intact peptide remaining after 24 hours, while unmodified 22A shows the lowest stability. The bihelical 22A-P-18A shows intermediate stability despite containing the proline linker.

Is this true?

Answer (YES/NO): NO